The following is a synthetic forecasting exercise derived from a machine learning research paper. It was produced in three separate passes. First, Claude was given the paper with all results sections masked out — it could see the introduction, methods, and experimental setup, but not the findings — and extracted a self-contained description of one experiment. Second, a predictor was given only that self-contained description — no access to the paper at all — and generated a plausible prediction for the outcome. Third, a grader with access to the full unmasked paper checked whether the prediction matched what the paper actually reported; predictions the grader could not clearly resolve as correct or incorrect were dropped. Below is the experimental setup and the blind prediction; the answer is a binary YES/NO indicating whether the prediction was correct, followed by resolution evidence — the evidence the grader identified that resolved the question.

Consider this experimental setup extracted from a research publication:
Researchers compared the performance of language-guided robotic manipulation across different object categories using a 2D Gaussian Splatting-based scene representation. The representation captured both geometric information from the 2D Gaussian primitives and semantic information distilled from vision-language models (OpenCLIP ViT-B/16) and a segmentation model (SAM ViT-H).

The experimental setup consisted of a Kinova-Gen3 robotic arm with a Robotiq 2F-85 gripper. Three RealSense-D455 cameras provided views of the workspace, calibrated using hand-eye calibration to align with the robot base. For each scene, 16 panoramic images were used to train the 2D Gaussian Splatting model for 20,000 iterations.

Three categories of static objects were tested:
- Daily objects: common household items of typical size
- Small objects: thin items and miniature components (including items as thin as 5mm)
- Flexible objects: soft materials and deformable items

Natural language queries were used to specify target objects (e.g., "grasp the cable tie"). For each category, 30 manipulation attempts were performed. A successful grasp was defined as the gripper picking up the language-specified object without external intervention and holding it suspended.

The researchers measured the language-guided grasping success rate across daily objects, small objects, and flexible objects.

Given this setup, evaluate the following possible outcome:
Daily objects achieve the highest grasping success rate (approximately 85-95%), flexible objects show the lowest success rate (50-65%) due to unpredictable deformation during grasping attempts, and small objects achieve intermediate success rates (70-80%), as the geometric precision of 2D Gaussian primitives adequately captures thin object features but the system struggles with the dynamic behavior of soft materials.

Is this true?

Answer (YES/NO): NO